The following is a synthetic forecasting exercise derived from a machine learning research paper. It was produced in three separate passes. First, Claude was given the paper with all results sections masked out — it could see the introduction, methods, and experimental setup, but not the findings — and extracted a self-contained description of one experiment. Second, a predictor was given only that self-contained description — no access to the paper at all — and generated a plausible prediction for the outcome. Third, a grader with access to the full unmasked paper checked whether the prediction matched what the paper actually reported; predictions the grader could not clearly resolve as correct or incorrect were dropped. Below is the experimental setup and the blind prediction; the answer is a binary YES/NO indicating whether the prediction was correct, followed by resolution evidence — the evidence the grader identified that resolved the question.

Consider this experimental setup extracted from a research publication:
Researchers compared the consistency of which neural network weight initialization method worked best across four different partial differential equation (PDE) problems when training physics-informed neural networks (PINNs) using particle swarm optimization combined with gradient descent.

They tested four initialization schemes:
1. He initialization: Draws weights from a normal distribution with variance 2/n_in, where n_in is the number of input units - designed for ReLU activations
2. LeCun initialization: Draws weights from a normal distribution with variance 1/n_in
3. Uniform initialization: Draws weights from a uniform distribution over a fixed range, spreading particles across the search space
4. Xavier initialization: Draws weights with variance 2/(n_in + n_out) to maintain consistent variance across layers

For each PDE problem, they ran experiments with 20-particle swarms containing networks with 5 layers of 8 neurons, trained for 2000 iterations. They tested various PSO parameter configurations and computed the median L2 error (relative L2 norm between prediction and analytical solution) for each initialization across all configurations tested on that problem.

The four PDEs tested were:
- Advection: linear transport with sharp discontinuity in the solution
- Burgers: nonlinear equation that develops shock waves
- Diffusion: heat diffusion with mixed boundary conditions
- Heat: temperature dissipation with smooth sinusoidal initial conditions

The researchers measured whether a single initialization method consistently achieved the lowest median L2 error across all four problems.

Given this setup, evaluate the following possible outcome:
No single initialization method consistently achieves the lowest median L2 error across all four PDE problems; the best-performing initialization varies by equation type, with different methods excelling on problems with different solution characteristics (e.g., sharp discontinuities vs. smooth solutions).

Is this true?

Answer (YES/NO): YES